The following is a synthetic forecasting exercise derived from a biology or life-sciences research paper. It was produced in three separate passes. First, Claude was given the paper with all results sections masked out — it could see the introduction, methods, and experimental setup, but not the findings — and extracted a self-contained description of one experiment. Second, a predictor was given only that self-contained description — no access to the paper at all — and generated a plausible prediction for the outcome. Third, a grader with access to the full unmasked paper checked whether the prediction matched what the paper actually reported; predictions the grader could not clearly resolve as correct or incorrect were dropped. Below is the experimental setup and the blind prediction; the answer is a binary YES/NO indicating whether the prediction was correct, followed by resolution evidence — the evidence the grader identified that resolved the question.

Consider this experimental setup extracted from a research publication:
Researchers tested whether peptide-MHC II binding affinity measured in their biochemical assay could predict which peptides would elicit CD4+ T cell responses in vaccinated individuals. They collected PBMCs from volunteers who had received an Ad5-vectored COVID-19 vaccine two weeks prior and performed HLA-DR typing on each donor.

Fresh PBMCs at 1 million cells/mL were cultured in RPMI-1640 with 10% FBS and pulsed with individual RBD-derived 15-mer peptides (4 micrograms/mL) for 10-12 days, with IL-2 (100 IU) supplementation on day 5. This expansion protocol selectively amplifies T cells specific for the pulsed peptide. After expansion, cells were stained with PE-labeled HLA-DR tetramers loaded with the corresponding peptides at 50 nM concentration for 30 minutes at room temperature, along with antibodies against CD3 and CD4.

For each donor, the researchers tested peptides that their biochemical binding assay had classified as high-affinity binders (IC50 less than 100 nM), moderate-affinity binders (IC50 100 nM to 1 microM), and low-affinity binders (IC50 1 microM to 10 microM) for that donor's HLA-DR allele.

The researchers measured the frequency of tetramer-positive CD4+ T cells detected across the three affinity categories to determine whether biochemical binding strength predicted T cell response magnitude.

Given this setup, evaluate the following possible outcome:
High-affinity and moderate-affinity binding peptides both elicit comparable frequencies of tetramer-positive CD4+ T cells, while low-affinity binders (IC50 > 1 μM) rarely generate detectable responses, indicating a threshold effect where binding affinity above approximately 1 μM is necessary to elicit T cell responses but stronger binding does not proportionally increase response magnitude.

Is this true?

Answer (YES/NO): NO